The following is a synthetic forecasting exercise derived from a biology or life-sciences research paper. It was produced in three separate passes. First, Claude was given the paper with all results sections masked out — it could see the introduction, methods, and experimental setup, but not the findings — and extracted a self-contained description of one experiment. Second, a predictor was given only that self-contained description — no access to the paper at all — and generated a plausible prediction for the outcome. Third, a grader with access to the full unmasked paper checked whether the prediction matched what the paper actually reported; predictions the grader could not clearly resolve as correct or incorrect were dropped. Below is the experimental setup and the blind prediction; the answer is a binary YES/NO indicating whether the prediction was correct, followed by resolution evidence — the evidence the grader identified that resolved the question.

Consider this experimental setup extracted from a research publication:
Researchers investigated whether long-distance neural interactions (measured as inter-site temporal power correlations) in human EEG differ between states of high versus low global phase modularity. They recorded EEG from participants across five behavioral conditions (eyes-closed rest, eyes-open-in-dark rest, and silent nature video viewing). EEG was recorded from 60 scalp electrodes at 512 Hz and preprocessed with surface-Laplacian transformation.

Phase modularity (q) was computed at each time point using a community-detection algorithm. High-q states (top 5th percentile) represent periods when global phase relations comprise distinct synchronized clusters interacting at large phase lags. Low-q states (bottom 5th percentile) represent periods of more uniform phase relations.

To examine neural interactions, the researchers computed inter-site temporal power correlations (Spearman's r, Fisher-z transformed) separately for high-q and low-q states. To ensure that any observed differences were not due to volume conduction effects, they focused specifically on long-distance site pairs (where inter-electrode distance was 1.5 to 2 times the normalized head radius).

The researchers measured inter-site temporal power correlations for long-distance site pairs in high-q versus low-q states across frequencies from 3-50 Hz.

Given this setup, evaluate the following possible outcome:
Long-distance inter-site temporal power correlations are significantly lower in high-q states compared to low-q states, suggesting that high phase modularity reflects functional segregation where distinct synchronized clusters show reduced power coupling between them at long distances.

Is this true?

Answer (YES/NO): NO